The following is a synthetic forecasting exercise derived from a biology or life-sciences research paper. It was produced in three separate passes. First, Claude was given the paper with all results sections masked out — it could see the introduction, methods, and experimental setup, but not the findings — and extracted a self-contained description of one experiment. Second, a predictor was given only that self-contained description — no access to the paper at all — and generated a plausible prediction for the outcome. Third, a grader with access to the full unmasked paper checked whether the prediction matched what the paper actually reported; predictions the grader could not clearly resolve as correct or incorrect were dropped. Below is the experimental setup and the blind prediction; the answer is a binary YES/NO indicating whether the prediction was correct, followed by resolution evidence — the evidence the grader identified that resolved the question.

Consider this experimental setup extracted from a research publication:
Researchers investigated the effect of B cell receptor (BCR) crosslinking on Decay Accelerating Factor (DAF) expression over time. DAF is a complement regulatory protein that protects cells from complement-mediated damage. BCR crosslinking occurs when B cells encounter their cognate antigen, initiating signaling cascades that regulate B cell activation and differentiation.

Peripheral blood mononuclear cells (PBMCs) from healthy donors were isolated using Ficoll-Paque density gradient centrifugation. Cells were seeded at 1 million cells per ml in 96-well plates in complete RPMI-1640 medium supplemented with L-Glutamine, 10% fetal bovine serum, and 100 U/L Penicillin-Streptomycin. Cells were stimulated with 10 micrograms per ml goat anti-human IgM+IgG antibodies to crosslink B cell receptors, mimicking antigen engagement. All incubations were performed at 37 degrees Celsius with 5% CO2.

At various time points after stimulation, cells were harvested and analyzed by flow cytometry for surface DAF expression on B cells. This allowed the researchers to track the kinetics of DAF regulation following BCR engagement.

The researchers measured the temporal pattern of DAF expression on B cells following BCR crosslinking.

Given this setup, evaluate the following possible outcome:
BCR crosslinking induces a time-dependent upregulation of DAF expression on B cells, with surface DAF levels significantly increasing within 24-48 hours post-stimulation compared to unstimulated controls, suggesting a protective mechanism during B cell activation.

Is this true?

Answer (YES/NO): NO